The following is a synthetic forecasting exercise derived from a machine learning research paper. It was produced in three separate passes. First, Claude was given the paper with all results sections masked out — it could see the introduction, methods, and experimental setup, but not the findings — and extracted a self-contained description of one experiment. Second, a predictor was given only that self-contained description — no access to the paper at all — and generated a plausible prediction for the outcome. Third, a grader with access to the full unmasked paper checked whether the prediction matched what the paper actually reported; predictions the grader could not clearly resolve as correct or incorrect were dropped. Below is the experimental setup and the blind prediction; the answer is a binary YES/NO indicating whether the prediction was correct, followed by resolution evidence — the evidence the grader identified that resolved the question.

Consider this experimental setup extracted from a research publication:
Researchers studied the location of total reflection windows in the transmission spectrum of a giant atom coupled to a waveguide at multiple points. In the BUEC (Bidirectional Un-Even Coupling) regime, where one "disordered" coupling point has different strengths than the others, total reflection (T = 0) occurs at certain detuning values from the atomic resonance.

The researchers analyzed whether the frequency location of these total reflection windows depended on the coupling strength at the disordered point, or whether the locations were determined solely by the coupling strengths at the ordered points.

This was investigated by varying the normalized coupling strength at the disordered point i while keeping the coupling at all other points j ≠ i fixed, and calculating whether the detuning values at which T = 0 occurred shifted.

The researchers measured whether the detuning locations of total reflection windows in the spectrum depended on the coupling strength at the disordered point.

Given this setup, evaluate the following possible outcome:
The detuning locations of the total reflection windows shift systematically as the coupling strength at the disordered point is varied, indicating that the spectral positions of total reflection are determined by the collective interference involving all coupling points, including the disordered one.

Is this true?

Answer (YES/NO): NO